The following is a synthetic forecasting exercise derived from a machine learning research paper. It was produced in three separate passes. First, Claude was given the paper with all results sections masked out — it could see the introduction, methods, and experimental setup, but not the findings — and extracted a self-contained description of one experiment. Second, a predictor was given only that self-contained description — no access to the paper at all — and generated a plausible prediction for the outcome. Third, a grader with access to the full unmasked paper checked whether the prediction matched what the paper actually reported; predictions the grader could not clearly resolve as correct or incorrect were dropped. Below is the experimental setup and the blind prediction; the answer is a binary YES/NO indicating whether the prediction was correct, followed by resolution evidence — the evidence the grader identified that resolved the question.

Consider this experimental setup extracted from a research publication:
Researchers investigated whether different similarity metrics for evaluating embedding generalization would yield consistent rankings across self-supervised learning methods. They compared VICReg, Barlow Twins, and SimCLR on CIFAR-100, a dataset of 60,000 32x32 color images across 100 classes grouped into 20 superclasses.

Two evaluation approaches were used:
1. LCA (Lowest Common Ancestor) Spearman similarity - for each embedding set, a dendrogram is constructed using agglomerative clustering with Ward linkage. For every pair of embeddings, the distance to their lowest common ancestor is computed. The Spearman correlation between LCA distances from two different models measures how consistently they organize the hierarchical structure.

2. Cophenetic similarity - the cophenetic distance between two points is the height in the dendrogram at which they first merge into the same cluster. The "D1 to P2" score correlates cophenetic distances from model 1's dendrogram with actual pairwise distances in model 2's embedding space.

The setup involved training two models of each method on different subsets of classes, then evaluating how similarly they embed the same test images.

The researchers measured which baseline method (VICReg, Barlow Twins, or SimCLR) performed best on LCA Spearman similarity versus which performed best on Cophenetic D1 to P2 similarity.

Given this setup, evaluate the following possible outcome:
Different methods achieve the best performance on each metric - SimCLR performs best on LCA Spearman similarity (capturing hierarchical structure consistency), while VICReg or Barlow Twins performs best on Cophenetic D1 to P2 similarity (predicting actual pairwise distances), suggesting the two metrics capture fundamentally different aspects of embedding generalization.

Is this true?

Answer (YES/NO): NO